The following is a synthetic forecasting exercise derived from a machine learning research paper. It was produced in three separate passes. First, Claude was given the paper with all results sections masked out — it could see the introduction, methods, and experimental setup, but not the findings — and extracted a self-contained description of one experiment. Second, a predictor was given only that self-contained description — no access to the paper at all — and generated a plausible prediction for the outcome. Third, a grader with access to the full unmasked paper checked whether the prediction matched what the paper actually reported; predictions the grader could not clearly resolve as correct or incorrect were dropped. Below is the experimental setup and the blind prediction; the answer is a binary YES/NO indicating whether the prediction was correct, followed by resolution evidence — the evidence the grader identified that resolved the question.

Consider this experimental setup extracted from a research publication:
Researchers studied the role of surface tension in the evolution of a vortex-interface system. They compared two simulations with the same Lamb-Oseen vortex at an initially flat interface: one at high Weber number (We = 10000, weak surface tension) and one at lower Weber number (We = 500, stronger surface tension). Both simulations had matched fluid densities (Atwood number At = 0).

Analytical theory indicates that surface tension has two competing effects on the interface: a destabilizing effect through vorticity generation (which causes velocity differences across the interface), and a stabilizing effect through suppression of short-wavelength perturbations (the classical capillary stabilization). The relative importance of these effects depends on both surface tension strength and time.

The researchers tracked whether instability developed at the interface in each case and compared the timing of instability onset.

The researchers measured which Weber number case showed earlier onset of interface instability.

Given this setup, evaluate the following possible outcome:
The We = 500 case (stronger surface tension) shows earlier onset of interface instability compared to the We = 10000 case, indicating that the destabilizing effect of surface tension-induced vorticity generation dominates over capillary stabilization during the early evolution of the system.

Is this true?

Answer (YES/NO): YES